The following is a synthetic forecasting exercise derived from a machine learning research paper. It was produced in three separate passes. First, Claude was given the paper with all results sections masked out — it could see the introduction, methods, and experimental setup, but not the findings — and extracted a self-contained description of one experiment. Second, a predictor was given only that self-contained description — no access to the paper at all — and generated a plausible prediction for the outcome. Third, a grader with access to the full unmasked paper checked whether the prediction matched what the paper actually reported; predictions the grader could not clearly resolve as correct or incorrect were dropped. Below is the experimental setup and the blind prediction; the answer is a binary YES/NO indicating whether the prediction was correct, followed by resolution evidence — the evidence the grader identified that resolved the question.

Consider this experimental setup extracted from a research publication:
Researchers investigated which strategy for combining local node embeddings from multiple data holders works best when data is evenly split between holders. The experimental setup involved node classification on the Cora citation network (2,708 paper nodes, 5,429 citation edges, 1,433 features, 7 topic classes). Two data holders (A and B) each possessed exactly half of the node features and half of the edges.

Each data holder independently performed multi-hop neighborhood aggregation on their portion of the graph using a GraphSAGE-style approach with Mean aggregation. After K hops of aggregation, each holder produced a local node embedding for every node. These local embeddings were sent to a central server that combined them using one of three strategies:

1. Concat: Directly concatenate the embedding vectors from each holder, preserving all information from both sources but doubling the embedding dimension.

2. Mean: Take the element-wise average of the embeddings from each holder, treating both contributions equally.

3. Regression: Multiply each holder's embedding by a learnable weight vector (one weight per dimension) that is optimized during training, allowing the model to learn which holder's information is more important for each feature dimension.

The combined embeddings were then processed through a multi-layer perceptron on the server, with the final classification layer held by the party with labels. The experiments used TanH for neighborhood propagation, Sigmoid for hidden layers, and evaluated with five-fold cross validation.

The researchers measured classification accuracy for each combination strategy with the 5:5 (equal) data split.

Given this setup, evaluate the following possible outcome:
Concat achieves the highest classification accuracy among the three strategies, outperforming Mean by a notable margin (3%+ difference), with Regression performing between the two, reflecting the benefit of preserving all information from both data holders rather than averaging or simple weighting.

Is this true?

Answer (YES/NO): NO